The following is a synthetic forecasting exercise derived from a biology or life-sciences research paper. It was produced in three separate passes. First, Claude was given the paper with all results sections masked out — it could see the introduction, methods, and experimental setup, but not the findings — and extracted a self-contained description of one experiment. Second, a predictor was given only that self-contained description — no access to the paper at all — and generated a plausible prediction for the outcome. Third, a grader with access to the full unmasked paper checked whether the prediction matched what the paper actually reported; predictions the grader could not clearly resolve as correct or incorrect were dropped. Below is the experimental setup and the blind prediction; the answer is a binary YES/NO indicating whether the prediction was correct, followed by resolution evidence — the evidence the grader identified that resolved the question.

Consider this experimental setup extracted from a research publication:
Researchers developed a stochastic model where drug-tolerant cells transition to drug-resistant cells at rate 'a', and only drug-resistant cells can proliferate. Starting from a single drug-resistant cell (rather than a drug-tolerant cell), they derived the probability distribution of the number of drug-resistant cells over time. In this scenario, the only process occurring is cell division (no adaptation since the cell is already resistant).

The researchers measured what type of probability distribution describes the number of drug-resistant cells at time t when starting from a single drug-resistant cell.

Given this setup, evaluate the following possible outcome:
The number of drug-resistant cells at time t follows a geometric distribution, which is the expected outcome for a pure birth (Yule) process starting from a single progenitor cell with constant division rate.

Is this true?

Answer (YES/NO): YES